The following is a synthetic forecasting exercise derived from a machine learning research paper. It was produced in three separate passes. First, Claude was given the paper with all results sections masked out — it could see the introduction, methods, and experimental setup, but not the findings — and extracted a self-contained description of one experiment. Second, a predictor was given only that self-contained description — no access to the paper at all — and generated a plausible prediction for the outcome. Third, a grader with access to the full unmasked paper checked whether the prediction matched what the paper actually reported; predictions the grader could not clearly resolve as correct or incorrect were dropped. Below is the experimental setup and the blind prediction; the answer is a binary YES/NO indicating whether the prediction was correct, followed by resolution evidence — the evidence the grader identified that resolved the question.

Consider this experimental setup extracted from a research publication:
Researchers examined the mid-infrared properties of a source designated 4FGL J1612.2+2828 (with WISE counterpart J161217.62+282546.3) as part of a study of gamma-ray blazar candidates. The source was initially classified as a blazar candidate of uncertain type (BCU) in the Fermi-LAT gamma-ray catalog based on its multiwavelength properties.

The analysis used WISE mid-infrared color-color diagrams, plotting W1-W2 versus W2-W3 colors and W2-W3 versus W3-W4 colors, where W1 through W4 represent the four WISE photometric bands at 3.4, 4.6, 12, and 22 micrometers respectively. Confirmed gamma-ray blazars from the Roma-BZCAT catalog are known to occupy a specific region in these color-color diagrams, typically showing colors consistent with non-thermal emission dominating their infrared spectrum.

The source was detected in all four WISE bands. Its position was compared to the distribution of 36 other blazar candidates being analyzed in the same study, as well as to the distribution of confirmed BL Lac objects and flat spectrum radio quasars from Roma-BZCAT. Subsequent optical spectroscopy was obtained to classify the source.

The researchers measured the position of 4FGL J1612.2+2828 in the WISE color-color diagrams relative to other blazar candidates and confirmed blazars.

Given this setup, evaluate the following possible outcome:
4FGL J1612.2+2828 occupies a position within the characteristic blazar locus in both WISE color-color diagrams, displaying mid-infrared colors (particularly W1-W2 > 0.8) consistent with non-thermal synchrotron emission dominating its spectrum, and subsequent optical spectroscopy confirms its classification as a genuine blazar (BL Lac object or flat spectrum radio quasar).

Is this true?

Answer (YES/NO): NO